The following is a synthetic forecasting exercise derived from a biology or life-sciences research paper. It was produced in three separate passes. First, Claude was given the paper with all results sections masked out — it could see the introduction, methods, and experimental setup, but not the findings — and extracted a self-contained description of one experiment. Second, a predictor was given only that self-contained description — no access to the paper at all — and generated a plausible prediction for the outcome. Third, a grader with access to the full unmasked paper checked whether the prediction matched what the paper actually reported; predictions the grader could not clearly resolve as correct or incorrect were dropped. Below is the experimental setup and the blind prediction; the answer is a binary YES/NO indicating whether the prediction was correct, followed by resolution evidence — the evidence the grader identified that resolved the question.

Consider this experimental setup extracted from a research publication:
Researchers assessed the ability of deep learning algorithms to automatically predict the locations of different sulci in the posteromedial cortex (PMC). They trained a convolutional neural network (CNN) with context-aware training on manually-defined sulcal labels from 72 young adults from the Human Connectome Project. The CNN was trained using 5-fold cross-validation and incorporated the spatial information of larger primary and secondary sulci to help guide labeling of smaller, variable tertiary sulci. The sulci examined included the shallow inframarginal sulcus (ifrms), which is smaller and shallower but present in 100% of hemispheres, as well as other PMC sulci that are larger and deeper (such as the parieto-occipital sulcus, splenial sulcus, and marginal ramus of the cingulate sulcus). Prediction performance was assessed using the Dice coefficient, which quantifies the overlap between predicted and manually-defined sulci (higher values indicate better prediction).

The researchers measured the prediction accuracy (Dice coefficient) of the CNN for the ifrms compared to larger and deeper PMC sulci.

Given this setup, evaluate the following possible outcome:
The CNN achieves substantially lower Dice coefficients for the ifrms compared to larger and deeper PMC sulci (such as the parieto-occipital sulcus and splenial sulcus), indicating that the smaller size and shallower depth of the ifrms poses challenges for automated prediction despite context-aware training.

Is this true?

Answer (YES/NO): NO